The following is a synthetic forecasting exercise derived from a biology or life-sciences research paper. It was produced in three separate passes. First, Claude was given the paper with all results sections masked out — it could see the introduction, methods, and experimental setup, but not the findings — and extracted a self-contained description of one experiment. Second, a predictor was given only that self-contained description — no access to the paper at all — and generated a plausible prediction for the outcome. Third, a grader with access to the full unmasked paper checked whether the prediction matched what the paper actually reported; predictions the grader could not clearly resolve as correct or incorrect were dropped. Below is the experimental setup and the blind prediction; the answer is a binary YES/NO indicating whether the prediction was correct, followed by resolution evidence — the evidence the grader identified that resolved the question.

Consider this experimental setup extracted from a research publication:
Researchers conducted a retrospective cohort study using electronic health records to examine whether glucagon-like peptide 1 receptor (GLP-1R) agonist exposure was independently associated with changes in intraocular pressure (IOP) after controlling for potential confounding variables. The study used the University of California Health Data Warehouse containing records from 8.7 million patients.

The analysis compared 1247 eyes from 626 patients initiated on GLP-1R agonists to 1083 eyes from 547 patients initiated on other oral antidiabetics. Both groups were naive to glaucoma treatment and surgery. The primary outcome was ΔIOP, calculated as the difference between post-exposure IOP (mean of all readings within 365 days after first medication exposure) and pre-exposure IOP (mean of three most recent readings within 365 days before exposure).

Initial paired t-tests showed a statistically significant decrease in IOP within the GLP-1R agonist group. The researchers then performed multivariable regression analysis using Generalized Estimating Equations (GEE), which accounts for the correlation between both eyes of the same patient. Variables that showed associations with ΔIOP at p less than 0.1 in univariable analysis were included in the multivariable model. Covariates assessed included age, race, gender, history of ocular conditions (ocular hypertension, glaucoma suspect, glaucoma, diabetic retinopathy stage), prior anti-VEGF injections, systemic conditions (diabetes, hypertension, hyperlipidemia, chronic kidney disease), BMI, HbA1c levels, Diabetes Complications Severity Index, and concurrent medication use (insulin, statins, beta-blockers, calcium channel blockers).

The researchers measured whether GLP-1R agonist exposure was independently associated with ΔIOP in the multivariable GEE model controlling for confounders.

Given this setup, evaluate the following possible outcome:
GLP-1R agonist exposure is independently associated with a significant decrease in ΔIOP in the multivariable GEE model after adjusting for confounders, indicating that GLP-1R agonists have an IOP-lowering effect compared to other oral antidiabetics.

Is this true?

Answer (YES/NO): NO